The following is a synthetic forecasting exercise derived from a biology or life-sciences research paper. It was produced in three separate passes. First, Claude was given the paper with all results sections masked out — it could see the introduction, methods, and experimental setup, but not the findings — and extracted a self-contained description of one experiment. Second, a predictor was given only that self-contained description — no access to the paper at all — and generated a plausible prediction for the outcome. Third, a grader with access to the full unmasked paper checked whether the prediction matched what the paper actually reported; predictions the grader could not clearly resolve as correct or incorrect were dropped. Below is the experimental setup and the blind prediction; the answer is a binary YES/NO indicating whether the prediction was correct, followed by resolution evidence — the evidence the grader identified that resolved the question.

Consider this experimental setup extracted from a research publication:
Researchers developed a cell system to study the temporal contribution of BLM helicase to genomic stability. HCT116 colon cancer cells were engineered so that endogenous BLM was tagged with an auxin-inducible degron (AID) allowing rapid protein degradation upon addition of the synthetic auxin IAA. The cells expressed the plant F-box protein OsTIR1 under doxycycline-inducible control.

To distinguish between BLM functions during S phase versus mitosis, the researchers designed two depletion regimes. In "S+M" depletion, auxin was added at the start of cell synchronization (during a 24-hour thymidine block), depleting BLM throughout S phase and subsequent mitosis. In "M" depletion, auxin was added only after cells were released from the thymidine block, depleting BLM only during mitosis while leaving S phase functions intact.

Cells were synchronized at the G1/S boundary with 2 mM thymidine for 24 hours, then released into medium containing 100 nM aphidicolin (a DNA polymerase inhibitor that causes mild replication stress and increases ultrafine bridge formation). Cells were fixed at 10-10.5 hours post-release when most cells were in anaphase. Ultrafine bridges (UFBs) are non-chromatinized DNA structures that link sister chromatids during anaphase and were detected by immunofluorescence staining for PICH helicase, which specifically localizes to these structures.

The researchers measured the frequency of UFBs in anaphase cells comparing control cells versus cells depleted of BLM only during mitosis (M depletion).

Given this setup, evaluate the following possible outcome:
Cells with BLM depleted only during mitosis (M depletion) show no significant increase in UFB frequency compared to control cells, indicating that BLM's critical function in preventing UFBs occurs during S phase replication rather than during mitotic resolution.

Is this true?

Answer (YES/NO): NO